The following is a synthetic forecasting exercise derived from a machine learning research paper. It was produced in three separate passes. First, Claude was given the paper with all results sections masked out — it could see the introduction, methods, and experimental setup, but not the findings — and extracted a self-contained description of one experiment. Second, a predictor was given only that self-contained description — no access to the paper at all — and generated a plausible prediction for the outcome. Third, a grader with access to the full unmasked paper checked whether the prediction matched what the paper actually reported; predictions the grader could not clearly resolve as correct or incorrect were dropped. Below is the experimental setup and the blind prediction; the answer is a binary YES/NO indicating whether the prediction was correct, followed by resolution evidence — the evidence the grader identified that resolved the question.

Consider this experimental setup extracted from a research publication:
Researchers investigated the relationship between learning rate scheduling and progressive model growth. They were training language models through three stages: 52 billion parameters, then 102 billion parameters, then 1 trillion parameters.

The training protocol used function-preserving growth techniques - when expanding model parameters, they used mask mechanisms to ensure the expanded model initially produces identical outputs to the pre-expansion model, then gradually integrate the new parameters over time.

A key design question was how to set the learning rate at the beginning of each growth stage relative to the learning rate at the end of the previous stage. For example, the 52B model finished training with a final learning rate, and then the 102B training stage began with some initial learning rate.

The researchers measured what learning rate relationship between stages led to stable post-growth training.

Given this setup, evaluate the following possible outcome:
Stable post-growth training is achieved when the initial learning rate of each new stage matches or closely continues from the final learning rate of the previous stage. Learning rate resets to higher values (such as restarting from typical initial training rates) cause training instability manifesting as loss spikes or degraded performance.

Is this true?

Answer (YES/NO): YES